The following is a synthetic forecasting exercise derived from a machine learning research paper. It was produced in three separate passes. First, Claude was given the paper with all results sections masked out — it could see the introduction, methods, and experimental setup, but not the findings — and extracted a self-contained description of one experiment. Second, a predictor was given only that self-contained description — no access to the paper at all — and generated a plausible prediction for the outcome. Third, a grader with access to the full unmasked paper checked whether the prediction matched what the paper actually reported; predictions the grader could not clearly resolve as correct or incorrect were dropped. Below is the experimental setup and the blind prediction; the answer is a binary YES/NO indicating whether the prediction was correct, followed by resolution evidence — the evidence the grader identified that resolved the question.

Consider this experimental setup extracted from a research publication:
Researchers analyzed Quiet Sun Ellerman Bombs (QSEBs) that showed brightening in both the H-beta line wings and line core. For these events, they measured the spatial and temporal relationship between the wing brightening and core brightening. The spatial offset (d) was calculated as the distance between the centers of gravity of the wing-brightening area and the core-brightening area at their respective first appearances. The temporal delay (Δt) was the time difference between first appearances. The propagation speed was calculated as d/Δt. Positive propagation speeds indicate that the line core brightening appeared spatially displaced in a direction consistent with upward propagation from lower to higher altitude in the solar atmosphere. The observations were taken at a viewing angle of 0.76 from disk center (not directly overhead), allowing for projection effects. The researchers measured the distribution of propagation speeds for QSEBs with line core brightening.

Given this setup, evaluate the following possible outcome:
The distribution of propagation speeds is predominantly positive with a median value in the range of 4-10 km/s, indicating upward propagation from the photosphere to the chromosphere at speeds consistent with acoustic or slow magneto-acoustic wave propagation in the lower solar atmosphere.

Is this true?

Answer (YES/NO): NO